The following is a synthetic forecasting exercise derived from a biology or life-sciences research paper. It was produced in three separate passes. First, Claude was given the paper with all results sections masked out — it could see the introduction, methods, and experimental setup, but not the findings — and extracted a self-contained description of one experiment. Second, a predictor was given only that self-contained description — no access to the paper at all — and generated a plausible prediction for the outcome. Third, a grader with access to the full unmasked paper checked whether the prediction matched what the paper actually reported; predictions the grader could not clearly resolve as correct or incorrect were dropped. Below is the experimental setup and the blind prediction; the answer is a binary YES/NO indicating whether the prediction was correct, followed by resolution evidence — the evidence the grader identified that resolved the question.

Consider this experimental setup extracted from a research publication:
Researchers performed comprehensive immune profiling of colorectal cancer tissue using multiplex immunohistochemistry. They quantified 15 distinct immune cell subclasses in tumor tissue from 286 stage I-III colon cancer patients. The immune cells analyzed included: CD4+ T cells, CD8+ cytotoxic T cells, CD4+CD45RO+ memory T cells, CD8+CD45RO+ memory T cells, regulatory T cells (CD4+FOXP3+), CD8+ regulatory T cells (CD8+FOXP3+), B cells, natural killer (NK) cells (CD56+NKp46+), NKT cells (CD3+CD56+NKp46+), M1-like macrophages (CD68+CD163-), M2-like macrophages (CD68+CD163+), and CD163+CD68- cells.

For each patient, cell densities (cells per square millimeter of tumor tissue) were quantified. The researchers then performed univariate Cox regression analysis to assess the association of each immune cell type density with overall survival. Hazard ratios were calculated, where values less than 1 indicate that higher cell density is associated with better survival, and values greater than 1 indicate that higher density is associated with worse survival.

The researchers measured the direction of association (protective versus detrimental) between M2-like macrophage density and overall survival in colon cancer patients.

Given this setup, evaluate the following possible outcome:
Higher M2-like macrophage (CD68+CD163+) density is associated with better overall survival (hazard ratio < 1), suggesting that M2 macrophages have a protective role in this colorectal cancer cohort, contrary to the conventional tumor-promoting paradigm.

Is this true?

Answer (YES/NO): NO